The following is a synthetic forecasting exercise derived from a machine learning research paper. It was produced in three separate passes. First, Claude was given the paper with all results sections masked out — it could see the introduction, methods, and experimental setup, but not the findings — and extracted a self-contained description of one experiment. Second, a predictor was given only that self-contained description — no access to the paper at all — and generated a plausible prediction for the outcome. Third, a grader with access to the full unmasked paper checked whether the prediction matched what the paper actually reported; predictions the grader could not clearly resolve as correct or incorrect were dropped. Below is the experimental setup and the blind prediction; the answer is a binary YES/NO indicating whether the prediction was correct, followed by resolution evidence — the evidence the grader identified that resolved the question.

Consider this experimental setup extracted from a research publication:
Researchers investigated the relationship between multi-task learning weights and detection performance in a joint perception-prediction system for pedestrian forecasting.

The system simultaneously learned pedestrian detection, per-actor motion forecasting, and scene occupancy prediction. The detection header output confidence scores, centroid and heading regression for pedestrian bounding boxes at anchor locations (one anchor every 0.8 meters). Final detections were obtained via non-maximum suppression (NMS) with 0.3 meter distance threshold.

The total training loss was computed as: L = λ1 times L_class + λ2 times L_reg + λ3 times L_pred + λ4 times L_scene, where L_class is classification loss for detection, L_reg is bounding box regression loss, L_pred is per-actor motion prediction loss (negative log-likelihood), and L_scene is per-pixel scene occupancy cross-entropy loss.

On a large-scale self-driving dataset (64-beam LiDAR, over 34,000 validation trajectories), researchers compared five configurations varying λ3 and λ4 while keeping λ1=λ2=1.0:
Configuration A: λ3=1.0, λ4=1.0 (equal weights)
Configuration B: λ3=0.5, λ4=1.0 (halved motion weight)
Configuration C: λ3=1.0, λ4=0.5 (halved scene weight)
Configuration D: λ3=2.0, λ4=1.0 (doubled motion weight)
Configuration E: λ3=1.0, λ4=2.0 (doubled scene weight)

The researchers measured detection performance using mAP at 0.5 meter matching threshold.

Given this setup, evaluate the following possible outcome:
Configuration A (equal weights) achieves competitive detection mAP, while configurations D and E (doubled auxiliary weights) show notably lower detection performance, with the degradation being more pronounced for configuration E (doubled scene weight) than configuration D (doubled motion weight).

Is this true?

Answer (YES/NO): NO